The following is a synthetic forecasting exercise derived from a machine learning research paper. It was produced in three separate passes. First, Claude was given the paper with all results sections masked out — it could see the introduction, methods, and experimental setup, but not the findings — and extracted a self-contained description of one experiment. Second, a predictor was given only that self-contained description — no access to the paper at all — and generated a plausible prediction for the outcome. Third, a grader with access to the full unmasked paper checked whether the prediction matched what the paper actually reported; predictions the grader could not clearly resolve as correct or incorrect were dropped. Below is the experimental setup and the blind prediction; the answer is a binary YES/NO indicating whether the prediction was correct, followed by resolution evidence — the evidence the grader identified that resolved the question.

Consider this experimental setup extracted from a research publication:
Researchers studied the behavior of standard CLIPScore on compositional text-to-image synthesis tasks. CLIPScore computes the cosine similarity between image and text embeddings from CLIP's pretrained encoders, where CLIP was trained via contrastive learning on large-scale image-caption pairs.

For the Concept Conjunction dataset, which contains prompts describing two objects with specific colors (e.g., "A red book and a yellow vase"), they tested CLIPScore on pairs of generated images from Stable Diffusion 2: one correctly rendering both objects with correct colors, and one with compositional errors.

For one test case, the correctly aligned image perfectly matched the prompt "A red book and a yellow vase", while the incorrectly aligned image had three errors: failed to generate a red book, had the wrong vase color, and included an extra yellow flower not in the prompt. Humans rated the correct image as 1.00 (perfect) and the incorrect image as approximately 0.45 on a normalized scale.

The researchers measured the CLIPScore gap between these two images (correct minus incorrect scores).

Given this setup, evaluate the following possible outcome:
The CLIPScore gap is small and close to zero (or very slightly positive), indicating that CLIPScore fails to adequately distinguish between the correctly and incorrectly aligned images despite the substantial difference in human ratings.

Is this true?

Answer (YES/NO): YES